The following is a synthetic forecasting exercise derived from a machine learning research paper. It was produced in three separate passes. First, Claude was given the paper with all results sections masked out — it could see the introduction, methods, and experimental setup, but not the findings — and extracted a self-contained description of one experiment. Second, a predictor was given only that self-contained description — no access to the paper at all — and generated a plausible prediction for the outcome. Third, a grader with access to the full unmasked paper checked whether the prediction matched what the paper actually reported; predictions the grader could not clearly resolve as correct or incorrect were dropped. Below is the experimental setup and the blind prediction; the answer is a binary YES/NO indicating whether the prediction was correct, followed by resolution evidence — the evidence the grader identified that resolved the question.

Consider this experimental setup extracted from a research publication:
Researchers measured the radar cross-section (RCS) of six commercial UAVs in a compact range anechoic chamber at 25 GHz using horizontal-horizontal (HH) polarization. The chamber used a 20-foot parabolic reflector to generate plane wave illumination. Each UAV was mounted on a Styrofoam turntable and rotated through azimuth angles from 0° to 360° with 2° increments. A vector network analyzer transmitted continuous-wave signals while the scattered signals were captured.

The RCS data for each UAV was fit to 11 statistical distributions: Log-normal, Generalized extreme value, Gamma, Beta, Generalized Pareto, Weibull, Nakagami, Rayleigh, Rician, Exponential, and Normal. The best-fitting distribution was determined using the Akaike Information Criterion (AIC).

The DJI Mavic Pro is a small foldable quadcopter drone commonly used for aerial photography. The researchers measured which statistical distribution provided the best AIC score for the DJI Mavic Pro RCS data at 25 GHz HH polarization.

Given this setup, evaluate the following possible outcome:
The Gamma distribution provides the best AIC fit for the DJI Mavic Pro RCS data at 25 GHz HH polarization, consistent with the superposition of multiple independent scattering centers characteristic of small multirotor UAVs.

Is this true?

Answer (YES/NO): NO